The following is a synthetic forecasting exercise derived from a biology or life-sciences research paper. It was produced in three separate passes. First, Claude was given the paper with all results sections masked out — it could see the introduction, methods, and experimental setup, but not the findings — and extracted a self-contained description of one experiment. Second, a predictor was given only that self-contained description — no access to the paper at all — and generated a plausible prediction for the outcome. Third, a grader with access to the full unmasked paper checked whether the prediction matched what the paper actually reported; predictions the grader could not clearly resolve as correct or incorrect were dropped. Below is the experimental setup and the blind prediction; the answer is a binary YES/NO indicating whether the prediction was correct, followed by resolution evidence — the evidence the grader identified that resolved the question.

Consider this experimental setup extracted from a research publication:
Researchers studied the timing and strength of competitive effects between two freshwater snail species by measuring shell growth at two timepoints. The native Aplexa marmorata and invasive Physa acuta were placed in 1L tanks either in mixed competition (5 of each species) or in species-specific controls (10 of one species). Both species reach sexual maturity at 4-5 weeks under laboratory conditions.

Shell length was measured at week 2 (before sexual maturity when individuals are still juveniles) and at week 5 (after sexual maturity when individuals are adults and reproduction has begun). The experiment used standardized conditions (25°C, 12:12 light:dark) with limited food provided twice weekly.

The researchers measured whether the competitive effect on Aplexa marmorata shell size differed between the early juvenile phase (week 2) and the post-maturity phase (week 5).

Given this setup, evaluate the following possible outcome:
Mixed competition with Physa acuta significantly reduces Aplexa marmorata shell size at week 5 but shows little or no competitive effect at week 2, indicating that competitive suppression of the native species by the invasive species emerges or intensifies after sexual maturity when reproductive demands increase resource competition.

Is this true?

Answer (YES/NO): NO